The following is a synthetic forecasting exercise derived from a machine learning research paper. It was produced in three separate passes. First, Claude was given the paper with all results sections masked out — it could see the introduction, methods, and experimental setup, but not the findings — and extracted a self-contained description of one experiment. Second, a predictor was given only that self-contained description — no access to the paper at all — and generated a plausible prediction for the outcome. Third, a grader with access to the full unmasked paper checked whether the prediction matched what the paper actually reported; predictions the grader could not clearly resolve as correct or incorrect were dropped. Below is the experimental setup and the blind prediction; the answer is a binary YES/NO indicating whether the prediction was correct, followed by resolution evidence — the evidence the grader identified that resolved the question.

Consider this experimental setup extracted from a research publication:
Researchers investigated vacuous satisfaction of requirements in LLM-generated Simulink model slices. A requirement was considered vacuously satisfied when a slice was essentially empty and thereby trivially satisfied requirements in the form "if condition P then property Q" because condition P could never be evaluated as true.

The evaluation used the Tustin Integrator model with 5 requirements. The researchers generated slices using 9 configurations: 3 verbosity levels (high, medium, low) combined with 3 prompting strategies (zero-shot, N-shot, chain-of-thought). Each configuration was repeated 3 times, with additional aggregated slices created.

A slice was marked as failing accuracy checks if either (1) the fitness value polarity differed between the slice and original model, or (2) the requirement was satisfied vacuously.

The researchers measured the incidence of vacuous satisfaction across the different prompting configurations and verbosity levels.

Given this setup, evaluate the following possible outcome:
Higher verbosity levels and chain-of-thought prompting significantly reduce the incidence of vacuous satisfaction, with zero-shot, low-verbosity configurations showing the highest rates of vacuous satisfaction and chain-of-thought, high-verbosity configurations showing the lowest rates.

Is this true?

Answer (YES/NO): NO